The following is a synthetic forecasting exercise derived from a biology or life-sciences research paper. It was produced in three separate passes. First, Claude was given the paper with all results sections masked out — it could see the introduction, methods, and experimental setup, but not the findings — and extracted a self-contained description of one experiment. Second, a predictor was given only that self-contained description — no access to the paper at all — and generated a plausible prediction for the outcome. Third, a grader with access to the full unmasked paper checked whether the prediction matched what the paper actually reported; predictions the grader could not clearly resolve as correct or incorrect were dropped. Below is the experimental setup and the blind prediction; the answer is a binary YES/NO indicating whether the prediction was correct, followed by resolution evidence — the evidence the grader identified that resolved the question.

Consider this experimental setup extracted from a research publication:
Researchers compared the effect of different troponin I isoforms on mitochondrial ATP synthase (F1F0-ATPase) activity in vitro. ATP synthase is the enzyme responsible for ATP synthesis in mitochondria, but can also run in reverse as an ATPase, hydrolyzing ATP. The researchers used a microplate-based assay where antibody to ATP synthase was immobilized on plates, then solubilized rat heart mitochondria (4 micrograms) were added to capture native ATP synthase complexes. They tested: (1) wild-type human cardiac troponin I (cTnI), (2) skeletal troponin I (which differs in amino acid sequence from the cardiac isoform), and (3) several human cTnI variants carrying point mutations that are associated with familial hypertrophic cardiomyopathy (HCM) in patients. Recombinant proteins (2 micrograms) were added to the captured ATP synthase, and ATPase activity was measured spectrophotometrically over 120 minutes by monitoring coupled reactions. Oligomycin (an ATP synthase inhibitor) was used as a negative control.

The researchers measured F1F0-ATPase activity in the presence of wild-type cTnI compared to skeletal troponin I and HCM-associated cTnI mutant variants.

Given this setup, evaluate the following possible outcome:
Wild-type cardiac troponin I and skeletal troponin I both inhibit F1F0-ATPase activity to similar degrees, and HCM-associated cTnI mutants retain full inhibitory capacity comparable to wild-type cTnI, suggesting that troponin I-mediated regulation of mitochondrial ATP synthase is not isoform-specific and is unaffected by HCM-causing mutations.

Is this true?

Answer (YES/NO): NO